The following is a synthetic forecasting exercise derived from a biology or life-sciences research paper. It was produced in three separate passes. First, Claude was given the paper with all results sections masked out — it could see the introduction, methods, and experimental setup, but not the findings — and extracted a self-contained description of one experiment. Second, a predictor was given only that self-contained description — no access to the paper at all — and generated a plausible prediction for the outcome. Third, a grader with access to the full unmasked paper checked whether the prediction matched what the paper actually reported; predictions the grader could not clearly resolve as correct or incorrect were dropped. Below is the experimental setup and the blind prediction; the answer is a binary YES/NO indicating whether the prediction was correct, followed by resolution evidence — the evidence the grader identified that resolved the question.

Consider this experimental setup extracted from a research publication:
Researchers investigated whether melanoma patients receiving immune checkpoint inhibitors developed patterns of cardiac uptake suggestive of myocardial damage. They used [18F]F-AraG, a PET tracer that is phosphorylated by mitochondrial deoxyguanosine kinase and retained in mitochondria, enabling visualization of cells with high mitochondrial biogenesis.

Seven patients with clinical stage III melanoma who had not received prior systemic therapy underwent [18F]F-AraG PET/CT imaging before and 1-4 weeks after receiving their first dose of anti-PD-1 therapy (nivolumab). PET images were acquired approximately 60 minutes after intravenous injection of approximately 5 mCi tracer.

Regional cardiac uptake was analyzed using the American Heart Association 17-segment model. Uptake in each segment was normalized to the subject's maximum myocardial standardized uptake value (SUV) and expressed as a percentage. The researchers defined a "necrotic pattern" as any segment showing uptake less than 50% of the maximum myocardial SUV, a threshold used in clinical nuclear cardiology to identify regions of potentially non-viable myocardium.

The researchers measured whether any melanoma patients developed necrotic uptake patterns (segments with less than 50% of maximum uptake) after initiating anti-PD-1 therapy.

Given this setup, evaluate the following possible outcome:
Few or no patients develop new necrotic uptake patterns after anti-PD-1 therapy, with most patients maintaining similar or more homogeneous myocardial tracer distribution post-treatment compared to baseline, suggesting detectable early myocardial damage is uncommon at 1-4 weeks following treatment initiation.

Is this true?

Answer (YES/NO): YES